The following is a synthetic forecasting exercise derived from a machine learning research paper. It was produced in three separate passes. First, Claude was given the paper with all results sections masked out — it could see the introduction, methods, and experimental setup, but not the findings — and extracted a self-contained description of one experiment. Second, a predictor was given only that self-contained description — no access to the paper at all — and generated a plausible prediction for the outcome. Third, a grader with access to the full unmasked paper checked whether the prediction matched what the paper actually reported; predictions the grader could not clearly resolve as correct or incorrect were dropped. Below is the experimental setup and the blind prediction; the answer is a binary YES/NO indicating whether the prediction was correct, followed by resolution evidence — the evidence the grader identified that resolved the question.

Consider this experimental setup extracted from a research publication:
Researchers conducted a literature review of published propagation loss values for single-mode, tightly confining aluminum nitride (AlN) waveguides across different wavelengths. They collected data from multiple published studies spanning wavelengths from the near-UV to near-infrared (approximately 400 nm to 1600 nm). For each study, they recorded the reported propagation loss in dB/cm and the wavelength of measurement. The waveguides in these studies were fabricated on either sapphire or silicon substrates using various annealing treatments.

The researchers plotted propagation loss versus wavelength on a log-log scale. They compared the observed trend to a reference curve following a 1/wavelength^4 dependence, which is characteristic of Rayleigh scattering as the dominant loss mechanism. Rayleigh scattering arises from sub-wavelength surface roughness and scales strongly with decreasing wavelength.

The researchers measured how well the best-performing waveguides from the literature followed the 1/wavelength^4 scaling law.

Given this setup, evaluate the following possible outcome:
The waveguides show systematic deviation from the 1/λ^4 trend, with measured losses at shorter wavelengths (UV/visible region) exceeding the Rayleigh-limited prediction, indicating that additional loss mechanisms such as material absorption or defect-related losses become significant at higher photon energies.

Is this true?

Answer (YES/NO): NO